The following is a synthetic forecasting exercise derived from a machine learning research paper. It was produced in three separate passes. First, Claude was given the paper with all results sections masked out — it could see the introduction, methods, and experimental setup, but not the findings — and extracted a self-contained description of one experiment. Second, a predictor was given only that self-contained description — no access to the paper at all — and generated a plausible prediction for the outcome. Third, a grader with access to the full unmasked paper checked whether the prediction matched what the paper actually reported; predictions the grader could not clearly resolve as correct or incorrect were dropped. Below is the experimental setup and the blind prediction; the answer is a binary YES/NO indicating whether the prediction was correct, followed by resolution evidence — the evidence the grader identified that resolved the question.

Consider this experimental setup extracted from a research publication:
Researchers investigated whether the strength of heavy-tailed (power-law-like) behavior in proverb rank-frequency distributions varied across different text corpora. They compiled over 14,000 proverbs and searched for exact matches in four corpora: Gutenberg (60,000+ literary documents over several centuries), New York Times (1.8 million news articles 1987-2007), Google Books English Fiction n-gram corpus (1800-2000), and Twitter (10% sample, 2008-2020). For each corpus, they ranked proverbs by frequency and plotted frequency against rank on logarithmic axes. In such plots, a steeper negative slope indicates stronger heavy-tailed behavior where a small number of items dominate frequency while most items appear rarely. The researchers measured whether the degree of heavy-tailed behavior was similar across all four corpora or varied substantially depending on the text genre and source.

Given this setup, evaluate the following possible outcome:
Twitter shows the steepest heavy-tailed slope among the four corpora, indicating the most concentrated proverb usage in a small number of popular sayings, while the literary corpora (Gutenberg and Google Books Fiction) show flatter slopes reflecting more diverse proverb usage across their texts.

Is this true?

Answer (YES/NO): NO